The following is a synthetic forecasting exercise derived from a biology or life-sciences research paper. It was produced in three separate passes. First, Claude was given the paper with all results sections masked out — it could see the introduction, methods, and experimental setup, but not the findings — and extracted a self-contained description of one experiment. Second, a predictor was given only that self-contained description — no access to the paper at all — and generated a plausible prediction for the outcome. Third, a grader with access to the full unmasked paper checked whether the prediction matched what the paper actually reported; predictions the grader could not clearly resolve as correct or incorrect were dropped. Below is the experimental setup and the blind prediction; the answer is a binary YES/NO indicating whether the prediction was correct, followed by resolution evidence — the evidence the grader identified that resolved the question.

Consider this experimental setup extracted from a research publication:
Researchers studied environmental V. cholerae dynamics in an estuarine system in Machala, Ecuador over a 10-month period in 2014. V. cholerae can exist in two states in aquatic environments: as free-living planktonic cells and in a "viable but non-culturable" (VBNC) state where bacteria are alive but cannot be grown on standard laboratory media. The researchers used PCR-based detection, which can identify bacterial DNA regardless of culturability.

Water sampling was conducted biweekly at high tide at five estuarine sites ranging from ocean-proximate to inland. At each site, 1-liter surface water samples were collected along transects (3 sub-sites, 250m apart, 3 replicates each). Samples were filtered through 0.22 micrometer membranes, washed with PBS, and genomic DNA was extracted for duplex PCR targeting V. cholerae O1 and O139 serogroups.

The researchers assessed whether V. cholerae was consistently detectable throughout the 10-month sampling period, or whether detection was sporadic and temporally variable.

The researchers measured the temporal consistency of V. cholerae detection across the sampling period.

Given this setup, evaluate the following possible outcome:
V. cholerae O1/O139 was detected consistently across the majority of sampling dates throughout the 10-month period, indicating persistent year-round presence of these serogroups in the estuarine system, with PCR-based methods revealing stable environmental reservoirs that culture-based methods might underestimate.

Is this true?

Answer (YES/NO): NO